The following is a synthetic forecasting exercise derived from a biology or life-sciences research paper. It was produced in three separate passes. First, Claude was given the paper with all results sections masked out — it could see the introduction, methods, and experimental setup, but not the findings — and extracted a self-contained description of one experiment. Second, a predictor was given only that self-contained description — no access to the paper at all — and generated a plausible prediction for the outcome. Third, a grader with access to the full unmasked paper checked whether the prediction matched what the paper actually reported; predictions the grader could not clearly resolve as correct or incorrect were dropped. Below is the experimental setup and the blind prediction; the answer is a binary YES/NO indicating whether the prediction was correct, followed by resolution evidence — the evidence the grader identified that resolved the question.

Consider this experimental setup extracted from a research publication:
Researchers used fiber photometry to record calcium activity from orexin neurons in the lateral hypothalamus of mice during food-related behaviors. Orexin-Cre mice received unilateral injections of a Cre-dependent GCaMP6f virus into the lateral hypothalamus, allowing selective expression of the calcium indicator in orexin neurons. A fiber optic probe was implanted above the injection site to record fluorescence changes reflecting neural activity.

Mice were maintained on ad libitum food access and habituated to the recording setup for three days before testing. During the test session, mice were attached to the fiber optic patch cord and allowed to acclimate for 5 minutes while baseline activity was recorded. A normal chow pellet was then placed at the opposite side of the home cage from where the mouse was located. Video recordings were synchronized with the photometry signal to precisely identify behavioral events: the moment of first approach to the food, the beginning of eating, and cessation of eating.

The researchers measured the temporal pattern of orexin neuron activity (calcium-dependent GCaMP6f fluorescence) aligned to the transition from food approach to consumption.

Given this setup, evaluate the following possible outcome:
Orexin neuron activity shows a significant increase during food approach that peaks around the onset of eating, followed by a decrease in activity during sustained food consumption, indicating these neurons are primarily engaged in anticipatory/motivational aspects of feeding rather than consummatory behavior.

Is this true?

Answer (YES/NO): YES